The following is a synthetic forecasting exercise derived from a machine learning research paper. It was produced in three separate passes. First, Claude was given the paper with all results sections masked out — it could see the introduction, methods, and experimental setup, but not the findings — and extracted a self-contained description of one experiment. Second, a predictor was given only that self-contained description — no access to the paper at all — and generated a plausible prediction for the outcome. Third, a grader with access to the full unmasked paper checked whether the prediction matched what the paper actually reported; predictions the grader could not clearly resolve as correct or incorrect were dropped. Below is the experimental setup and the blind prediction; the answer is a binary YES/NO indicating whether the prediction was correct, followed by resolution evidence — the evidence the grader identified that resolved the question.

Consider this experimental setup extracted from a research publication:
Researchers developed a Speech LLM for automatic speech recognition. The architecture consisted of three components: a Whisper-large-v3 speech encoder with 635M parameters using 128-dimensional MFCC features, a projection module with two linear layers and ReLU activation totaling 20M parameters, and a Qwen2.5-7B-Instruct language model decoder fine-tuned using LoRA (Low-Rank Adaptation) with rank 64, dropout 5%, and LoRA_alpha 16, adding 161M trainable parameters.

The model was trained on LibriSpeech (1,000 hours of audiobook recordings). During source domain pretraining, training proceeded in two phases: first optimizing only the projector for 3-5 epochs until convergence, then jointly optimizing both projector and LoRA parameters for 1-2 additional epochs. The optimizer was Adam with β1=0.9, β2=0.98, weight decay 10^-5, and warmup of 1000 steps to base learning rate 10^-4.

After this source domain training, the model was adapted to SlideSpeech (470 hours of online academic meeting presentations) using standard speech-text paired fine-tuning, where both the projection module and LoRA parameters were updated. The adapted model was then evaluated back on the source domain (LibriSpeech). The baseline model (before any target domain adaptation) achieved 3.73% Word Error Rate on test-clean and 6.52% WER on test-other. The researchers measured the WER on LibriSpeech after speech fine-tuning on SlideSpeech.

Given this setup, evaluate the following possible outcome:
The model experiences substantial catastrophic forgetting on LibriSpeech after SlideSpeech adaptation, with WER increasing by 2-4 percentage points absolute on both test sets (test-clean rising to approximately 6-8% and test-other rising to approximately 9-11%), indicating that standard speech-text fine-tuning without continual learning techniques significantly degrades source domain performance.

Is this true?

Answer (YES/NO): NO